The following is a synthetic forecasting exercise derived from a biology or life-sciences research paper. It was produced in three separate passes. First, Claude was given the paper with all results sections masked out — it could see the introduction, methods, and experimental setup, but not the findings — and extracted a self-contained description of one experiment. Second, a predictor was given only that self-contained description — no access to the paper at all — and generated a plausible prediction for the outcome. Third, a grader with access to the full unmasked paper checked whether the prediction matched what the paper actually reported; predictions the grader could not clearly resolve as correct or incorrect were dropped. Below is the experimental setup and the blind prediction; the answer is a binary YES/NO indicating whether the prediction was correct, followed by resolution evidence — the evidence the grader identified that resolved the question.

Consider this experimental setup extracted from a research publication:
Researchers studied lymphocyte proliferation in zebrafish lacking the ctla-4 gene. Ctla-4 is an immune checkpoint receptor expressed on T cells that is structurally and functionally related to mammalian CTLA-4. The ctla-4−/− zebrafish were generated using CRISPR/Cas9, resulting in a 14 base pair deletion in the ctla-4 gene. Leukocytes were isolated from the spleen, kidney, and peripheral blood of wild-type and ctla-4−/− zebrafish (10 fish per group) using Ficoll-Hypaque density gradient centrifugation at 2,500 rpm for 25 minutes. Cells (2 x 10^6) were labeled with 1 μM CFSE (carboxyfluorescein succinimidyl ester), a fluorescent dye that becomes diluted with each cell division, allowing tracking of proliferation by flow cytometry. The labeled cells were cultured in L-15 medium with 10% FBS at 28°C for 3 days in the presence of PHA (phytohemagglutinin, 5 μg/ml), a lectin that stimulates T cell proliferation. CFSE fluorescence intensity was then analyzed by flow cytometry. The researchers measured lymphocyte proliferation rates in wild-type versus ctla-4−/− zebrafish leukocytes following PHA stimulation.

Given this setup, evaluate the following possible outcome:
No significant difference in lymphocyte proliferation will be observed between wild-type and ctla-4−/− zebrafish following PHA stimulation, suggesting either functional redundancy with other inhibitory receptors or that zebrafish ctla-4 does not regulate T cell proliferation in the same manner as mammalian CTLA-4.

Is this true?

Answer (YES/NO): NO